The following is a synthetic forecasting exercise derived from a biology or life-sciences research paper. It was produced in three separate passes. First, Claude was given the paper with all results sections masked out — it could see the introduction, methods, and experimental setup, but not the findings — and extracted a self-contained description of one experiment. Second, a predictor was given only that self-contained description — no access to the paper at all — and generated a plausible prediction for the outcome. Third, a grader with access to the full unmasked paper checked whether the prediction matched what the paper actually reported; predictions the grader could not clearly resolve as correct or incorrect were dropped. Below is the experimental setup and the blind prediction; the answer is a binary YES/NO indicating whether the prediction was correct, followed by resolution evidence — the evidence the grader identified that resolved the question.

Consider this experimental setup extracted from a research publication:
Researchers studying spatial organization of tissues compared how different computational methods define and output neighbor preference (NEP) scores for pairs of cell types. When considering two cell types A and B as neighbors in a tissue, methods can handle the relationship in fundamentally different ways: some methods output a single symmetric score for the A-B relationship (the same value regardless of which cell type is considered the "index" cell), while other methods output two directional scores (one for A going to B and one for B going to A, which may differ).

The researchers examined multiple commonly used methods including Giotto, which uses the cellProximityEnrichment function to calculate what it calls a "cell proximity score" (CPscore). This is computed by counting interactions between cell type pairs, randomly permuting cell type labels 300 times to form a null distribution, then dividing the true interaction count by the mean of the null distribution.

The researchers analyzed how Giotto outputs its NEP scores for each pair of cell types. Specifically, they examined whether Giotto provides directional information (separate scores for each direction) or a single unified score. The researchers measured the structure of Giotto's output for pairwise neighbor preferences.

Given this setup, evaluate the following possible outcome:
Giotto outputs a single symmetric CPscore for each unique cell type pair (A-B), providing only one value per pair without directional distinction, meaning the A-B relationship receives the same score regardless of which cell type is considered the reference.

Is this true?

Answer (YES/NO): YES